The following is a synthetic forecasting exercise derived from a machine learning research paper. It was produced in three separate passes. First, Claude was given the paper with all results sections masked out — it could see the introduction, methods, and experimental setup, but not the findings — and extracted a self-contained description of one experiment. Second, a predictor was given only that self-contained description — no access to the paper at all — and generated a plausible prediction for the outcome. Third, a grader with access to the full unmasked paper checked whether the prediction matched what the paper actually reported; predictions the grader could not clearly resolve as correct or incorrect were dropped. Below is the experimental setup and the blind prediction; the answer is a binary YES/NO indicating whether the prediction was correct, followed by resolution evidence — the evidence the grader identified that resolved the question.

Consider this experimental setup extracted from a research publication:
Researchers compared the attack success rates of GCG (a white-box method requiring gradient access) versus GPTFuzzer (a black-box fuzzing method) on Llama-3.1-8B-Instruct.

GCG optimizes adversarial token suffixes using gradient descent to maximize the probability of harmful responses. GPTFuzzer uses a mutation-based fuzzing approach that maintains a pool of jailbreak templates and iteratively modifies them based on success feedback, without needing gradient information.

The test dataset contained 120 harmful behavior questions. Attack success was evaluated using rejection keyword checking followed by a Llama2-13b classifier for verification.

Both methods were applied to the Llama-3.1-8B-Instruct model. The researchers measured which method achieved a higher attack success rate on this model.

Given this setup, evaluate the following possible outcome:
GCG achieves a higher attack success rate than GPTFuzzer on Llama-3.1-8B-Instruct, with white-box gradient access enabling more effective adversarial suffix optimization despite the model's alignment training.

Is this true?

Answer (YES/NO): NO